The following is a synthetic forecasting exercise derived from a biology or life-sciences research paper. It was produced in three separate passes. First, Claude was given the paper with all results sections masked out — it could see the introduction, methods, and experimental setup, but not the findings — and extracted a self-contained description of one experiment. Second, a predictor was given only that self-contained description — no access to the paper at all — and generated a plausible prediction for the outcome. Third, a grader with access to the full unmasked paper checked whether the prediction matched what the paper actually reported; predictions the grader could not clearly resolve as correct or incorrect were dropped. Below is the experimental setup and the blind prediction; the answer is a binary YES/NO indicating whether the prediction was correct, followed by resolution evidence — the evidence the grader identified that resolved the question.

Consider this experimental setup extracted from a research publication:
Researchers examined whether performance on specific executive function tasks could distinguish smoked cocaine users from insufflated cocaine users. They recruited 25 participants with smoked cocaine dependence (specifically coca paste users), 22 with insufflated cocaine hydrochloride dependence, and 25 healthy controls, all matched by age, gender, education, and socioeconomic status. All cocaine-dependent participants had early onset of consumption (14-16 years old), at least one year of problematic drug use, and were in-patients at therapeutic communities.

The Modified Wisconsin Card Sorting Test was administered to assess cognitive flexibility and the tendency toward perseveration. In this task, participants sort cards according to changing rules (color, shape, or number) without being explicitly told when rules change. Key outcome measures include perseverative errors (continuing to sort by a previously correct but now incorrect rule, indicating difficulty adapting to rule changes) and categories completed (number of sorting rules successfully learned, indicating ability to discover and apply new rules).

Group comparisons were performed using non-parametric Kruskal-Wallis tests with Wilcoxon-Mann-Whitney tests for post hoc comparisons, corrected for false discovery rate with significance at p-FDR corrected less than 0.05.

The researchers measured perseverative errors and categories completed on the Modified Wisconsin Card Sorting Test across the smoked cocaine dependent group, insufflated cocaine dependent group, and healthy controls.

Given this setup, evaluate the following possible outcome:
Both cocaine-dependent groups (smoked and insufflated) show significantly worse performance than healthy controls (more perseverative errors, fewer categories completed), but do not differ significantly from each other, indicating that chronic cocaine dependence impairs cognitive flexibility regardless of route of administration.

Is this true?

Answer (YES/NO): NO